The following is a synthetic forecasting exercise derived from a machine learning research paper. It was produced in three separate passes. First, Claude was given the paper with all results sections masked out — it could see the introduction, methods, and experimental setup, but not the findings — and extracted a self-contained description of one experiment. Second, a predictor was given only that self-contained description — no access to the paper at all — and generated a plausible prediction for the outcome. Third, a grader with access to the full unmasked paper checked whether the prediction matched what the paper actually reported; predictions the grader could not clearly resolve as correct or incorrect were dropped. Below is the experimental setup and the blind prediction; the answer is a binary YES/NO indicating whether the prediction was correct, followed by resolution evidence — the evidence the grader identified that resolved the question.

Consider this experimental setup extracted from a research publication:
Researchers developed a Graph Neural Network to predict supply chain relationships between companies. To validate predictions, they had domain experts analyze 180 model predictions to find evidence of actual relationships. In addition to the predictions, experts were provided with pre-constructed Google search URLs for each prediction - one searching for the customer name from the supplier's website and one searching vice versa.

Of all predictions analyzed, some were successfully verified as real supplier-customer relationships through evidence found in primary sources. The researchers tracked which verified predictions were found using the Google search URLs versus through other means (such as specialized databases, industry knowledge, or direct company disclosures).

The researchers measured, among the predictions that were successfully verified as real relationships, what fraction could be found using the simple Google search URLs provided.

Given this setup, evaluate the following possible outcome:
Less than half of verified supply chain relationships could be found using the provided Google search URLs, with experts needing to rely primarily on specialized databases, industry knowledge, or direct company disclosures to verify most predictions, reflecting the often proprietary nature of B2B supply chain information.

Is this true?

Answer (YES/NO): NO